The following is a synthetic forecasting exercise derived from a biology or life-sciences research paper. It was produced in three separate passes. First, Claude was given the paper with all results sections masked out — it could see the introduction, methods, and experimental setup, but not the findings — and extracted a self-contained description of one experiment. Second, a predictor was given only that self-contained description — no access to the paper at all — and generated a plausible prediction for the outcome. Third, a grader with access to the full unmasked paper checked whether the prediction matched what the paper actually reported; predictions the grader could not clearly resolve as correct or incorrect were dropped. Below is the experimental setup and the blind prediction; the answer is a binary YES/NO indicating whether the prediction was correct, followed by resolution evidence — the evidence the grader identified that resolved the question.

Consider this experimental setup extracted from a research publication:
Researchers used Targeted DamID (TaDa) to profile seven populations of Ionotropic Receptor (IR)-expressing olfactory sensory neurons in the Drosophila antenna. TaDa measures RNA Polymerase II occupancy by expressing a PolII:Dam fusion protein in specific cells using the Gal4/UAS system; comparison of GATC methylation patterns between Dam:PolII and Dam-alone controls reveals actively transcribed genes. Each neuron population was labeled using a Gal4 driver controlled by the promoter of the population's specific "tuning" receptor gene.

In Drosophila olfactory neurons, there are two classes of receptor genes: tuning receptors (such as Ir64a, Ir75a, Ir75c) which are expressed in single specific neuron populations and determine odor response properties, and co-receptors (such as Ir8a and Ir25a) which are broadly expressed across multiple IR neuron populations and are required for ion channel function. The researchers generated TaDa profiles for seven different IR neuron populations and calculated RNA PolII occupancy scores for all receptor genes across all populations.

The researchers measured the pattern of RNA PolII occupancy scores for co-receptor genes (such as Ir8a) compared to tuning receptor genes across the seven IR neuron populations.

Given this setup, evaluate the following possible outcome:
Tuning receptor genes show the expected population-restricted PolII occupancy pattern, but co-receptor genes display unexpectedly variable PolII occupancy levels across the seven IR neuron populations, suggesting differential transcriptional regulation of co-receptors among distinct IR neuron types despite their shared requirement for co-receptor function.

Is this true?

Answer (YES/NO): NO